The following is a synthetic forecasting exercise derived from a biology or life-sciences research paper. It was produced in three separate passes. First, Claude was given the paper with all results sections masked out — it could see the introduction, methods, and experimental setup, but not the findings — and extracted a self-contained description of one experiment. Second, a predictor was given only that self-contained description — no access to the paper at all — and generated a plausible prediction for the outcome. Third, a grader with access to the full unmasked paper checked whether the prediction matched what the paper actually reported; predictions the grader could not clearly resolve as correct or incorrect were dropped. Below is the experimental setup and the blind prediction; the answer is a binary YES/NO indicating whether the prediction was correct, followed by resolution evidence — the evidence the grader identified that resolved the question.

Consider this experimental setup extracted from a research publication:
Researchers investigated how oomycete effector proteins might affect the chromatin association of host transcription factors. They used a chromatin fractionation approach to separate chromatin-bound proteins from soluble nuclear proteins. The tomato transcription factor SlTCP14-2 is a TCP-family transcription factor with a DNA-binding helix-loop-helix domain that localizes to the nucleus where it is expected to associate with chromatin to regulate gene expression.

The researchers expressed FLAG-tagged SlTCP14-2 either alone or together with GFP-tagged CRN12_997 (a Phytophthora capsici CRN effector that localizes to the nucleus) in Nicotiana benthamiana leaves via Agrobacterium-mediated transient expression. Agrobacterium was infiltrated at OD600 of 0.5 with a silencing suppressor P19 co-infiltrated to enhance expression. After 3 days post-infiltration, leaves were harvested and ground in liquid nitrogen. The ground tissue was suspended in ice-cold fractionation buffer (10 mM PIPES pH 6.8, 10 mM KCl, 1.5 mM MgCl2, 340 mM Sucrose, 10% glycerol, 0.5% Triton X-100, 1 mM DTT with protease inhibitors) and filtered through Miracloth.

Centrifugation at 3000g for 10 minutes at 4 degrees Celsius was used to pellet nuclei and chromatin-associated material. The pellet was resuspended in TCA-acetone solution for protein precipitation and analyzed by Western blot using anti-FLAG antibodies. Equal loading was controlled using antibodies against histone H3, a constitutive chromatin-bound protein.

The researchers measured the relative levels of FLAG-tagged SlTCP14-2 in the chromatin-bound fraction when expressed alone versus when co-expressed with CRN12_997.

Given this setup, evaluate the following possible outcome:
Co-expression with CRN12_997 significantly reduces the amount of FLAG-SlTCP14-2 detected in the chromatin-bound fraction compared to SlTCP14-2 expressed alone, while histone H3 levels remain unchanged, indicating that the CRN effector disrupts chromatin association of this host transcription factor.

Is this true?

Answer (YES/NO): YES